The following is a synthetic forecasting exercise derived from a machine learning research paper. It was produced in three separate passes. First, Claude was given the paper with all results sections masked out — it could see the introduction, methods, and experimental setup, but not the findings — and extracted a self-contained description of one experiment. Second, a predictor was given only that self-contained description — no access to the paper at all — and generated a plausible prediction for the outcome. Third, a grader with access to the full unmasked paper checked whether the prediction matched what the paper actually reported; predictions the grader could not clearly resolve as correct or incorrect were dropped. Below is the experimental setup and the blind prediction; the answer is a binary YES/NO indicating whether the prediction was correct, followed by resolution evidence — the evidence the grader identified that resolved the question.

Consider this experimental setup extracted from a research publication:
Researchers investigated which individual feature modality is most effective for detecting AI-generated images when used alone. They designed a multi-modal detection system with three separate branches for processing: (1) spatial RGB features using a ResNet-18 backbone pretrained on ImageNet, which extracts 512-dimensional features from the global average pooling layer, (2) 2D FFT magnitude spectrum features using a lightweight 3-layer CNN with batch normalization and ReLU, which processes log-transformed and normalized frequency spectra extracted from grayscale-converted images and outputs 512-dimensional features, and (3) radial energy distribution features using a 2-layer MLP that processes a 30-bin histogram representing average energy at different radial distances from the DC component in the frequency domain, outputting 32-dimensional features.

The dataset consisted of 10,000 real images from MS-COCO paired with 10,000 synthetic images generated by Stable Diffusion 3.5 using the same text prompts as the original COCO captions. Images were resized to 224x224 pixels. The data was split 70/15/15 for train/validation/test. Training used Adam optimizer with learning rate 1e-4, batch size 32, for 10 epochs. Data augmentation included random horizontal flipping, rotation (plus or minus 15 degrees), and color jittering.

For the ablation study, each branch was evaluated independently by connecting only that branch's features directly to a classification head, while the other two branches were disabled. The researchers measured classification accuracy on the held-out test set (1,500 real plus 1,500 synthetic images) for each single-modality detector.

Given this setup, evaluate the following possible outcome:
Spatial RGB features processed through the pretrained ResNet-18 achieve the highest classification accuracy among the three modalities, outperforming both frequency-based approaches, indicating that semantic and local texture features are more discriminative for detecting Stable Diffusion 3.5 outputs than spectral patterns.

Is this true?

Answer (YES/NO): NO